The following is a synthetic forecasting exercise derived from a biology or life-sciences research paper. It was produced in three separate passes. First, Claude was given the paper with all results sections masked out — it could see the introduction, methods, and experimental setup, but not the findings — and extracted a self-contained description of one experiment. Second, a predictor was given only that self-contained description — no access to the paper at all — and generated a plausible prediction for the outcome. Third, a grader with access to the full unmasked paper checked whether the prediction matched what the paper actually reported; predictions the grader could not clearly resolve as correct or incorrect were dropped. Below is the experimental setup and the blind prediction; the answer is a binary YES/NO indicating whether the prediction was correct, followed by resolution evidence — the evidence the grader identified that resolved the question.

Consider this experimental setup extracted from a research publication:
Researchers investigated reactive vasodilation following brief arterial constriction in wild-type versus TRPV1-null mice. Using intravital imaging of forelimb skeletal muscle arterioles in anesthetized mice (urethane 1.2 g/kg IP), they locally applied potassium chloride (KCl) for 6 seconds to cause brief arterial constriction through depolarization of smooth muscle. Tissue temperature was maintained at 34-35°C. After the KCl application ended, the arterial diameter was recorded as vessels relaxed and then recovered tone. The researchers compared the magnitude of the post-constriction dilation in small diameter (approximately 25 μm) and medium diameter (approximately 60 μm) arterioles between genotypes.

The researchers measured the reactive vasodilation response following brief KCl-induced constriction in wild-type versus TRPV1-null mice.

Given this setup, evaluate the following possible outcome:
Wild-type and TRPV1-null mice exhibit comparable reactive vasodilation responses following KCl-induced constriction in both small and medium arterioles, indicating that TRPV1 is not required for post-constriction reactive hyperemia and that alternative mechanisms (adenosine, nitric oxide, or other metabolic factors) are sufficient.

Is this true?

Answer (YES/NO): NO